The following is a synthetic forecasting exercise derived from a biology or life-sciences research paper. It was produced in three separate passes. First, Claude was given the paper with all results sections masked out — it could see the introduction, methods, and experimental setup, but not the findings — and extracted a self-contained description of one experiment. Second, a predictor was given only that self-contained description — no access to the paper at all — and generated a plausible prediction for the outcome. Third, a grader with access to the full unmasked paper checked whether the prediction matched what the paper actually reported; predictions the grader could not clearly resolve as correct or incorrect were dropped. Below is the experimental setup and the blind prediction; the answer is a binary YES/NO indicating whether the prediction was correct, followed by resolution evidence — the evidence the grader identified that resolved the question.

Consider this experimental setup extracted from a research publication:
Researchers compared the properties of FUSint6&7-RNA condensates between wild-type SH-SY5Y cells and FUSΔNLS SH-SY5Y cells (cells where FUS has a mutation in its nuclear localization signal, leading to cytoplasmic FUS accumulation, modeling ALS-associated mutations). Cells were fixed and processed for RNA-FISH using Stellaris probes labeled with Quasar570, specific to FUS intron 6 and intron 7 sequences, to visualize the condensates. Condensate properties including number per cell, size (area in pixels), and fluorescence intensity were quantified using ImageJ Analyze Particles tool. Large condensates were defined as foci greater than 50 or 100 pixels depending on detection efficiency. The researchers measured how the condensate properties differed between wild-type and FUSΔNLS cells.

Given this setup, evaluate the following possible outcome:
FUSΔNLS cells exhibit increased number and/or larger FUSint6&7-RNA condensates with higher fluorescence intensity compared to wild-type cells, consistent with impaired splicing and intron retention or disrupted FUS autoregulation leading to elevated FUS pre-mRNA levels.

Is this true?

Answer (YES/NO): NO